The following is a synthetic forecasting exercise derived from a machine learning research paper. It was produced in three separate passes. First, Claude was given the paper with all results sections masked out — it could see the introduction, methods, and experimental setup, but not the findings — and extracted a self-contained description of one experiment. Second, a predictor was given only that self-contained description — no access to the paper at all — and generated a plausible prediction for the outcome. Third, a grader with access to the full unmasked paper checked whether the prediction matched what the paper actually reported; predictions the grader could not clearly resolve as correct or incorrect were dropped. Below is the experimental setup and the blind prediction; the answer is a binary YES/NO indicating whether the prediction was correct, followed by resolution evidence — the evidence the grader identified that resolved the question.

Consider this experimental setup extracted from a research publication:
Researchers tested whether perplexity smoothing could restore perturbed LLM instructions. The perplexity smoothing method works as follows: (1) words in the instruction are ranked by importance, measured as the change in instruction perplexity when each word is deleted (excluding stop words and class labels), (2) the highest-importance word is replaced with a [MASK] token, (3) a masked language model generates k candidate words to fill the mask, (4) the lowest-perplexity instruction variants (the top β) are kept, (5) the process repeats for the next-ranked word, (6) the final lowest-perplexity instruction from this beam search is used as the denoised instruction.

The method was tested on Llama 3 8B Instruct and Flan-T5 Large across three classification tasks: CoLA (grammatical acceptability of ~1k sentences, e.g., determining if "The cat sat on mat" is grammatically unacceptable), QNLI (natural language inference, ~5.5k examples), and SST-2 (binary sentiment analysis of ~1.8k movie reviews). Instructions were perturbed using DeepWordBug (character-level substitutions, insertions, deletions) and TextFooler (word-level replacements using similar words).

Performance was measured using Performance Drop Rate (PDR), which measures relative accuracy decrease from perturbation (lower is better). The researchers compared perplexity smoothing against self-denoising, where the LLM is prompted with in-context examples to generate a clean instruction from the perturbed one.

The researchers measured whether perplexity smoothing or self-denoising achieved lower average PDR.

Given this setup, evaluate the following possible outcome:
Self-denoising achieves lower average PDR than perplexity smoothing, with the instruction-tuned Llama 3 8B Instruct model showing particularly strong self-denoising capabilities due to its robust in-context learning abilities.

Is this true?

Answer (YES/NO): NO